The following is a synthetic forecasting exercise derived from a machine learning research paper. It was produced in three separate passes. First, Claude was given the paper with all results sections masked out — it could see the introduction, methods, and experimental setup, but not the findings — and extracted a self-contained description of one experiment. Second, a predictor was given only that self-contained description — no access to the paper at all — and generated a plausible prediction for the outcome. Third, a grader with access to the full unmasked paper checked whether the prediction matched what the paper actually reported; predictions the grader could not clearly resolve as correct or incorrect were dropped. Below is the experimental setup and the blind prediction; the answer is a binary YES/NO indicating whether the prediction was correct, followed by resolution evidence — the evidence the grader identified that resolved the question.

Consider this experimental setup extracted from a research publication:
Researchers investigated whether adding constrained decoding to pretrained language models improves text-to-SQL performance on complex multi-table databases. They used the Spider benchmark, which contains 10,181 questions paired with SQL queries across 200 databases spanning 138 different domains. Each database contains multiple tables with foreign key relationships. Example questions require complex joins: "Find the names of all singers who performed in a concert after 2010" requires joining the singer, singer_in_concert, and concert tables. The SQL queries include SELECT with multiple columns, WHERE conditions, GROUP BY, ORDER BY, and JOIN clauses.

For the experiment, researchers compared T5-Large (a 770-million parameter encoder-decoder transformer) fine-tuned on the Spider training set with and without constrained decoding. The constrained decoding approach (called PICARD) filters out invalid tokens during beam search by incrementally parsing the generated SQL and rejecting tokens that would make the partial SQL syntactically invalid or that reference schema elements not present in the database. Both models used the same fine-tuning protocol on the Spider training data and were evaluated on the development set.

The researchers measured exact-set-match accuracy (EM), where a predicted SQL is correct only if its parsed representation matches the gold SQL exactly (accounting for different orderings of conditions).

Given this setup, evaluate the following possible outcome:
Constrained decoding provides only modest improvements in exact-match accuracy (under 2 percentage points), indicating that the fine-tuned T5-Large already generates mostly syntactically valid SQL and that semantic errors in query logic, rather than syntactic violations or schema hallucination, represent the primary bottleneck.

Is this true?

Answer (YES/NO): NO